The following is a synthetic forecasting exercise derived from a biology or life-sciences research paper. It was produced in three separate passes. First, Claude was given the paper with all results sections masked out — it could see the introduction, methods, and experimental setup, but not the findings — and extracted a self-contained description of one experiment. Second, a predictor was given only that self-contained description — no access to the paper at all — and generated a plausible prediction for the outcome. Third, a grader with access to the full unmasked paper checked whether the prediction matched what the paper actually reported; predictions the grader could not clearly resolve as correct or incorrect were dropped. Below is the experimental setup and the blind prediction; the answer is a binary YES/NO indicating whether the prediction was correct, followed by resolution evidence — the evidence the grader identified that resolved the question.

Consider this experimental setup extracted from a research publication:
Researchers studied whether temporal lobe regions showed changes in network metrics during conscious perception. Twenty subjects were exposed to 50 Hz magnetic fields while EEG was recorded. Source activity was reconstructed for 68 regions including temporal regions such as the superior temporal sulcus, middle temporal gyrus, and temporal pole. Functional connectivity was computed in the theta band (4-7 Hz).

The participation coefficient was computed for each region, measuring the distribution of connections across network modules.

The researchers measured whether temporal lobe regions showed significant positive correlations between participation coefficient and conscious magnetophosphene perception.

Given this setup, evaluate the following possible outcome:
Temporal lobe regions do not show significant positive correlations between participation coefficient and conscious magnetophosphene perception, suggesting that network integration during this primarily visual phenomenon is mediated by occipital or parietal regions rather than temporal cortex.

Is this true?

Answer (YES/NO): NO